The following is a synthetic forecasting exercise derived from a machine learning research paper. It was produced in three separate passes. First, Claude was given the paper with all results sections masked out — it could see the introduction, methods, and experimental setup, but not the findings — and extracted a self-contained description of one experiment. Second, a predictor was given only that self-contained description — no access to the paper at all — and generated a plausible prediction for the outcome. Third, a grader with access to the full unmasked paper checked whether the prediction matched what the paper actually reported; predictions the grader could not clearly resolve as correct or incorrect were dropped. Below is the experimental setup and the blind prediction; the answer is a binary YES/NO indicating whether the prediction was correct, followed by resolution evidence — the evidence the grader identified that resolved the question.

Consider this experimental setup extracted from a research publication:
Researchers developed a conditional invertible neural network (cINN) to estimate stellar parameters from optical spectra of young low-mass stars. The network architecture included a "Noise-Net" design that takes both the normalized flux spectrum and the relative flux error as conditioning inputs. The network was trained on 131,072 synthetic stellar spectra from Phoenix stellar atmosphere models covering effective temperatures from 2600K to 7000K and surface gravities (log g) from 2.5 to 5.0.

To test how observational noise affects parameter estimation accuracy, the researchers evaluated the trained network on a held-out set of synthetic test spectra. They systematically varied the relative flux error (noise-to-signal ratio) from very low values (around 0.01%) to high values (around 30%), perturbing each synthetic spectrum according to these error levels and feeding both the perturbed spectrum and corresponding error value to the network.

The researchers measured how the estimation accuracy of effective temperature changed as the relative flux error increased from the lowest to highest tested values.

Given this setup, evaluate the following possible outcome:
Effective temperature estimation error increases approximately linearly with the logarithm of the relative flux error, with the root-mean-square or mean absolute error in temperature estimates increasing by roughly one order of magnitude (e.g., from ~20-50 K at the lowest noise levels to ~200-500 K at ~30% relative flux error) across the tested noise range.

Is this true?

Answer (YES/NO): NO